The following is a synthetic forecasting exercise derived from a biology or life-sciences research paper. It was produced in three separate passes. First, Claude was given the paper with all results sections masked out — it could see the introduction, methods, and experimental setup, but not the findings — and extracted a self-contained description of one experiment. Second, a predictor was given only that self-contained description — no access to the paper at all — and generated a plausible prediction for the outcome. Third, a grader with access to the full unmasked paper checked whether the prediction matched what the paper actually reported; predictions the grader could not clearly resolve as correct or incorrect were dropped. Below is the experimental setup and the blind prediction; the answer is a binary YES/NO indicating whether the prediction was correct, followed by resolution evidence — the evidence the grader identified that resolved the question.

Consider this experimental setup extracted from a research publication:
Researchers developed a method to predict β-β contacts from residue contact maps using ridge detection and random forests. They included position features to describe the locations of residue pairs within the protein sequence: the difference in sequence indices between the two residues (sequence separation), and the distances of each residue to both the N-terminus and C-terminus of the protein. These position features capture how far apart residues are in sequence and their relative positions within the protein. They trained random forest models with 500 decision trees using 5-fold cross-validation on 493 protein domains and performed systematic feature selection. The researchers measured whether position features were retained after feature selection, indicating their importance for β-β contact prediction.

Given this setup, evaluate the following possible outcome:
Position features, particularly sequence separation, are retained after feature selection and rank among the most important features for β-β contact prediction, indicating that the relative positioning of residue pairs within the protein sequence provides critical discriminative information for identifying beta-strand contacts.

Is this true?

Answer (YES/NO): NO